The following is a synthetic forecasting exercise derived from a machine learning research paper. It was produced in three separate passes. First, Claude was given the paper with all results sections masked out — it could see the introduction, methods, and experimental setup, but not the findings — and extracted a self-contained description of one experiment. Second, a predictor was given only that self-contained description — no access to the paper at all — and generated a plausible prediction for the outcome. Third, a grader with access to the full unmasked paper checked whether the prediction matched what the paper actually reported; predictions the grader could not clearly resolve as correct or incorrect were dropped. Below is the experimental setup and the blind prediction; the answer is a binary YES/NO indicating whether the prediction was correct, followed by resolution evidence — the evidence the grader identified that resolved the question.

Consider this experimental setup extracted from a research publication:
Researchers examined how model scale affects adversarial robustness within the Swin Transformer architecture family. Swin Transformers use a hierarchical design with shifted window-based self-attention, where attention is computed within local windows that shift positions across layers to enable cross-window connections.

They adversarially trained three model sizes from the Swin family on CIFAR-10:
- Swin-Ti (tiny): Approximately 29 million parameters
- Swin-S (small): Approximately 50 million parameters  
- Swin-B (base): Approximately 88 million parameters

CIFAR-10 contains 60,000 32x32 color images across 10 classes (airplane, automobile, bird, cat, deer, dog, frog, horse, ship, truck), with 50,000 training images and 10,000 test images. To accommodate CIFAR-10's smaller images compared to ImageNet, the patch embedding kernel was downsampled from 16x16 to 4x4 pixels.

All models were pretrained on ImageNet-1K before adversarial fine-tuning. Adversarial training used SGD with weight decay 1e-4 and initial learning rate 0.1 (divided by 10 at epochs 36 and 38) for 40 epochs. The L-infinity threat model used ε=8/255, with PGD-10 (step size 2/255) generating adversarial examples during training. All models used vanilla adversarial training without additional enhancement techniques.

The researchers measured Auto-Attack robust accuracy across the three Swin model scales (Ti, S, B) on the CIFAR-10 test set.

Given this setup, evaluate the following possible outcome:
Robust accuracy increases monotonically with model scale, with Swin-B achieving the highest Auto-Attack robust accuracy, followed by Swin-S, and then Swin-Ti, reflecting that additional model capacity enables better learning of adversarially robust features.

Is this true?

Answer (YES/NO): YES